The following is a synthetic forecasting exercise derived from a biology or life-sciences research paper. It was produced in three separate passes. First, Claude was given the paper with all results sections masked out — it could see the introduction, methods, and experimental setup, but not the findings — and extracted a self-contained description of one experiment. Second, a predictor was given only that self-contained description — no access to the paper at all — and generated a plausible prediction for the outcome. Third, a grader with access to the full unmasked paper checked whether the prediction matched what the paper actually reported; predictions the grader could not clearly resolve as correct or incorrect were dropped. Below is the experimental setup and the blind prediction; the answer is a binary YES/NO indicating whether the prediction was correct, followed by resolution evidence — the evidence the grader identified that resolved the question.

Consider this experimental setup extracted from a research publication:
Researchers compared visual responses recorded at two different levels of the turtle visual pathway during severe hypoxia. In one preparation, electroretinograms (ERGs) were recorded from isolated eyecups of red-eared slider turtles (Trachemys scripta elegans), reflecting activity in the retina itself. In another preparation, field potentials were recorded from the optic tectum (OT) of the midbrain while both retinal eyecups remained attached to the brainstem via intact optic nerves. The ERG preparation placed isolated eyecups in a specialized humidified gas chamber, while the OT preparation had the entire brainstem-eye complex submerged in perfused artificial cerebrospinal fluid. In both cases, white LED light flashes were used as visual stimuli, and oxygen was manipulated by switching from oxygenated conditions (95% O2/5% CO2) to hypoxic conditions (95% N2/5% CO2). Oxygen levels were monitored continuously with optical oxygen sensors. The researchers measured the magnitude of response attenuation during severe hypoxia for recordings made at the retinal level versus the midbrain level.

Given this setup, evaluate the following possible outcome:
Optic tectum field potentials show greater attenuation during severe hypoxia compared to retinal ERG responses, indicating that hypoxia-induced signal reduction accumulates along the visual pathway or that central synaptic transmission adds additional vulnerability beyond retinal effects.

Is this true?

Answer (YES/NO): YES